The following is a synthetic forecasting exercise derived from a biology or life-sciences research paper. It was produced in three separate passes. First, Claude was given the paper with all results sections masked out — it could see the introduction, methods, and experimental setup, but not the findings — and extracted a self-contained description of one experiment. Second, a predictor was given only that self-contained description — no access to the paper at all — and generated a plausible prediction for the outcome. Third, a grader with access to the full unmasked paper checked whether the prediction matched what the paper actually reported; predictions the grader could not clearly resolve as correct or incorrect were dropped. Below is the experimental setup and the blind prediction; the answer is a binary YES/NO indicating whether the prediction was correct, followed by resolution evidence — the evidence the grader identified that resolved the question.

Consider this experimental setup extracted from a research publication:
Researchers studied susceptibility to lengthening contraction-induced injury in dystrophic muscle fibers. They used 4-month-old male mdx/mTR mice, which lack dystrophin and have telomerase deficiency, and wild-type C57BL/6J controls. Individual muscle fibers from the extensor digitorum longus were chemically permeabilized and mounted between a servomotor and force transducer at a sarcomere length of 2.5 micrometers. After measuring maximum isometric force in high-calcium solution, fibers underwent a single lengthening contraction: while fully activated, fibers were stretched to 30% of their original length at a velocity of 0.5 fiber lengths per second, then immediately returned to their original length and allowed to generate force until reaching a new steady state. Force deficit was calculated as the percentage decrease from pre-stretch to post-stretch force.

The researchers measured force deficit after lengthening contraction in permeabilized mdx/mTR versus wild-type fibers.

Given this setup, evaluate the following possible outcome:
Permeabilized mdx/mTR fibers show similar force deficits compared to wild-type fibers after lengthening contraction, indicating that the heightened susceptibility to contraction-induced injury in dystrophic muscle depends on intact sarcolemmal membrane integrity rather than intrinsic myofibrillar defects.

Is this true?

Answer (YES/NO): YES